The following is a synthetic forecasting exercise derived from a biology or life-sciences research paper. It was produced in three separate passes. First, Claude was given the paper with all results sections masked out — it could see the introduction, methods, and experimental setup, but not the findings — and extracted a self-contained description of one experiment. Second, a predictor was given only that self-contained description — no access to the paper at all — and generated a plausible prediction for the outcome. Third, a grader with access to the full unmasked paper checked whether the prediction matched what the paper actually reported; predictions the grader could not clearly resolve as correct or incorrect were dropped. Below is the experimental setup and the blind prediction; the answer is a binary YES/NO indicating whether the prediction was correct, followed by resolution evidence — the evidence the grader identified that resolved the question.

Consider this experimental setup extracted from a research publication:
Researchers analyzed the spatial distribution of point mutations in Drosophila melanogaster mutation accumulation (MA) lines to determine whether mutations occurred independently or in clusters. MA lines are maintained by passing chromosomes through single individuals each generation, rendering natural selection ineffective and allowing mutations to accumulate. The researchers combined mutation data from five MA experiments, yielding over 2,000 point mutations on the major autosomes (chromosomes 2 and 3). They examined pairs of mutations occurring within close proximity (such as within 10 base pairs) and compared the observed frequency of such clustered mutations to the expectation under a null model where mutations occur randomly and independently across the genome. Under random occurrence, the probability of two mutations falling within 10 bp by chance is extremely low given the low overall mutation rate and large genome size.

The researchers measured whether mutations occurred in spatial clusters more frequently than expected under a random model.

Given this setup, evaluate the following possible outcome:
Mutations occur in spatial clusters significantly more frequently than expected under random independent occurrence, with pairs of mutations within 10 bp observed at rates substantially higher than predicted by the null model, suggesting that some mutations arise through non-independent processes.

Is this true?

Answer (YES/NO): YES